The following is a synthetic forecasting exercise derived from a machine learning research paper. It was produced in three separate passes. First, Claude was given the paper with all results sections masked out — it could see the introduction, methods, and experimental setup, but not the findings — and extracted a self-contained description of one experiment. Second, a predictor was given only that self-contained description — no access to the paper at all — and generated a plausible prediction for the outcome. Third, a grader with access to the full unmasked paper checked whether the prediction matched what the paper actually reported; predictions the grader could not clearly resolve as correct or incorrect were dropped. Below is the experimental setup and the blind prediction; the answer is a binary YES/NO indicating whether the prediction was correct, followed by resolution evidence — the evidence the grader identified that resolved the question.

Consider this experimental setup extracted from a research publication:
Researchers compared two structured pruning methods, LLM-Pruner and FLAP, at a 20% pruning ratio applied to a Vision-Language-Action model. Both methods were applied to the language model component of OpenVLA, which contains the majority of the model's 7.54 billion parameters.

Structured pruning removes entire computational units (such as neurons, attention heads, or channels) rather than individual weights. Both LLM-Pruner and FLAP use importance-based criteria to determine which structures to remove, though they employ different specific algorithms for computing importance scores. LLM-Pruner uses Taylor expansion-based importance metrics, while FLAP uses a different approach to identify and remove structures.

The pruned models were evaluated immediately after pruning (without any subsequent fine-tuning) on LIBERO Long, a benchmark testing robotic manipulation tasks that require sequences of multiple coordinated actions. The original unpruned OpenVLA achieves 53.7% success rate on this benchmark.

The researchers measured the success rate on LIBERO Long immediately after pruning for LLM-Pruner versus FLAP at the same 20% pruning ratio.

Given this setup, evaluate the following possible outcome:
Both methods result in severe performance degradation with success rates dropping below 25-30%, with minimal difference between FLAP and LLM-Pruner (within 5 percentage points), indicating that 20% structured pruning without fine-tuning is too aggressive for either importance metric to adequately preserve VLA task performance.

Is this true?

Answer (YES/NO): YES